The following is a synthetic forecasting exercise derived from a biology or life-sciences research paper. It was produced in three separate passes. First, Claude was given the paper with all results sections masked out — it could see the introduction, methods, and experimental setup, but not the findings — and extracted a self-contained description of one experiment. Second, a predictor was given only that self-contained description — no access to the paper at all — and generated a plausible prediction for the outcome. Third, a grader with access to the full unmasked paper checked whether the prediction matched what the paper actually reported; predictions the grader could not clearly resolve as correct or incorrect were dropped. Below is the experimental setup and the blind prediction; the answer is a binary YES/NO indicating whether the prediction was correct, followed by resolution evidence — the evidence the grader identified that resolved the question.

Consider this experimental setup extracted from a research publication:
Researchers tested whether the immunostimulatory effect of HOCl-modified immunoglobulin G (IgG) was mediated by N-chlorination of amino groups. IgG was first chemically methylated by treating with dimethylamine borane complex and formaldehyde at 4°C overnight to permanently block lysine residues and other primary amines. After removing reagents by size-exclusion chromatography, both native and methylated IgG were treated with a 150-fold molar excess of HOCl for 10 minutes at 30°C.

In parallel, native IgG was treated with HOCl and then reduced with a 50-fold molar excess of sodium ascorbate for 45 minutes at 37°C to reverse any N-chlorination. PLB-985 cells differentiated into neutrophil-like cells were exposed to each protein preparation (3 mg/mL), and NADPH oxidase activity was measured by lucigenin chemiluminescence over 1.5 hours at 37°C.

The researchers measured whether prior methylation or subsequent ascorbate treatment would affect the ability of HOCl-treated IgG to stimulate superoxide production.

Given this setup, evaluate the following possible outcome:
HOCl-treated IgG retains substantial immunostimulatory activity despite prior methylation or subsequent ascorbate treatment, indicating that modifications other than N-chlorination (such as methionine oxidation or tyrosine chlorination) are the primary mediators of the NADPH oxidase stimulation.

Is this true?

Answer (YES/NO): NO